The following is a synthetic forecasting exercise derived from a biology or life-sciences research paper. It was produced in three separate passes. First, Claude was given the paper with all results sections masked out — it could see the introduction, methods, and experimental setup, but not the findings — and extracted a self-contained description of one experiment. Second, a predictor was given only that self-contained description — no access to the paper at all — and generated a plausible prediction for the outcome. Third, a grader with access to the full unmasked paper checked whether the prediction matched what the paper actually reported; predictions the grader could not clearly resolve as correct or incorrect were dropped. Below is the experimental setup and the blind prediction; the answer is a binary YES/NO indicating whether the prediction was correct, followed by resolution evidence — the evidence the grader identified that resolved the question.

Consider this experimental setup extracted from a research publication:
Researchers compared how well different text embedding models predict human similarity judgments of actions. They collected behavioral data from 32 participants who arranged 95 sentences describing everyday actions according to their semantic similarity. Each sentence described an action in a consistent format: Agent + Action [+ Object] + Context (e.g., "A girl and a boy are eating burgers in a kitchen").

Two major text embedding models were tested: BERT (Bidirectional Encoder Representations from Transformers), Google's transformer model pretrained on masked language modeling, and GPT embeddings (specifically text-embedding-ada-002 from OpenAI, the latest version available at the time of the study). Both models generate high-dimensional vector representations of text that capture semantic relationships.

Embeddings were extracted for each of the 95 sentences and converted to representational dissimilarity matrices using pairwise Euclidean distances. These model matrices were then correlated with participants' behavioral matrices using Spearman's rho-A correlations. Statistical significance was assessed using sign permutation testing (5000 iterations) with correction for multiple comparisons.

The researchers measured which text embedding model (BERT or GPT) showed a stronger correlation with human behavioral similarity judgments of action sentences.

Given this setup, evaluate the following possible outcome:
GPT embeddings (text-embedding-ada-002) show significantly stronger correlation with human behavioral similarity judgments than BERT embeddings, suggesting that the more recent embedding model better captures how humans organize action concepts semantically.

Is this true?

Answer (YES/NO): YES